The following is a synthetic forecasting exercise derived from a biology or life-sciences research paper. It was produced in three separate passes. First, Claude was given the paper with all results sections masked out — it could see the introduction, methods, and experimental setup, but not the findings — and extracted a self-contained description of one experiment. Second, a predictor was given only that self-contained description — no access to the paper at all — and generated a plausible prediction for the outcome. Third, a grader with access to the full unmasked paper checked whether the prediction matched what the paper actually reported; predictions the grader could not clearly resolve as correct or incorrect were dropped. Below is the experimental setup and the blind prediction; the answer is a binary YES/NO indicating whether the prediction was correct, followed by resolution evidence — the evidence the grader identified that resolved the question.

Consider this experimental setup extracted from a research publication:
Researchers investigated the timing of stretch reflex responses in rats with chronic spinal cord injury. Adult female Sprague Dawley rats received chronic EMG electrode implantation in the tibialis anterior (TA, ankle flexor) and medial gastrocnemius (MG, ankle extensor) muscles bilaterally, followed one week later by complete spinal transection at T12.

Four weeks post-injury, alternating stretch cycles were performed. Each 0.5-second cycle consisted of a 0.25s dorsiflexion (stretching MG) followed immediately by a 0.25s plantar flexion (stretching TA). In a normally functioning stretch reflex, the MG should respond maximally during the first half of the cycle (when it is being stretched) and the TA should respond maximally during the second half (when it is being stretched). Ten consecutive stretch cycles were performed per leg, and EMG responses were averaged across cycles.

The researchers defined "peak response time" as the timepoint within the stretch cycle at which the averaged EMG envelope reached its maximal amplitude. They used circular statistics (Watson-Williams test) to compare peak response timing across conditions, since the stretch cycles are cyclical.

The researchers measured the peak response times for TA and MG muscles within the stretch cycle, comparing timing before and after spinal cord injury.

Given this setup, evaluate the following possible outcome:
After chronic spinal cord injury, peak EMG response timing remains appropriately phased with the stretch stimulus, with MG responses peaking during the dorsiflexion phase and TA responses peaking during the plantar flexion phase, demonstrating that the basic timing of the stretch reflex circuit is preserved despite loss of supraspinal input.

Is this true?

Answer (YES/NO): NO